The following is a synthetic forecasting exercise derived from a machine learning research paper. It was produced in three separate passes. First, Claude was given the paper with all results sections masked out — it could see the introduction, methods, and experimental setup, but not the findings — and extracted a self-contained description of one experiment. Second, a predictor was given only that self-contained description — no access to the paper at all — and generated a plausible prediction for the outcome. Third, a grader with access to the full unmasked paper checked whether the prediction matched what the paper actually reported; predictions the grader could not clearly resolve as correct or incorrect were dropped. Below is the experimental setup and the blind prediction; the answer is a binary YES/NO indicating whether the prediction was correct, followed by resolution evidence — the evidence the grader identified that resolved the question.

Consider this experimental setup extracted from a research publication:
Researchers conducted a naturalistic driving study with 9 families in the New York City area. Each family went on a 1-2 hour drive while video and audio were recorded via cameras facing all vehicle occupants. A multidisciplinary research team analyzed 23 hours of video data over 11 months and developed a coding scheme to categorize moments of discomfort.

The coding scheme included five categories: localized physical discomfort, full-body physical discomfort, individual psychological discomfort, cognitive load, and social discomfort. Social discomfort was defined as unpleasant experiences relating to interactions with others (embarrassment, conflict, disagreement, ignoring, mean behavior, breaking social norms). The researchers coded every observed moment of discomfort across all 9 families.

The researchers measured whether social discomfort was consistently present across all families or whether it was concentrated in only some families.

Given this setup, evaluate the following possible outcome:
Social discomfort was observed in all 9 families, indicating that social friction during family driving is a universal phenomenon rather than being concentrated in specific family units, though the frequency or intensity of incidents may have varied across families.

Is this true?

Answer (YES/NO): YES